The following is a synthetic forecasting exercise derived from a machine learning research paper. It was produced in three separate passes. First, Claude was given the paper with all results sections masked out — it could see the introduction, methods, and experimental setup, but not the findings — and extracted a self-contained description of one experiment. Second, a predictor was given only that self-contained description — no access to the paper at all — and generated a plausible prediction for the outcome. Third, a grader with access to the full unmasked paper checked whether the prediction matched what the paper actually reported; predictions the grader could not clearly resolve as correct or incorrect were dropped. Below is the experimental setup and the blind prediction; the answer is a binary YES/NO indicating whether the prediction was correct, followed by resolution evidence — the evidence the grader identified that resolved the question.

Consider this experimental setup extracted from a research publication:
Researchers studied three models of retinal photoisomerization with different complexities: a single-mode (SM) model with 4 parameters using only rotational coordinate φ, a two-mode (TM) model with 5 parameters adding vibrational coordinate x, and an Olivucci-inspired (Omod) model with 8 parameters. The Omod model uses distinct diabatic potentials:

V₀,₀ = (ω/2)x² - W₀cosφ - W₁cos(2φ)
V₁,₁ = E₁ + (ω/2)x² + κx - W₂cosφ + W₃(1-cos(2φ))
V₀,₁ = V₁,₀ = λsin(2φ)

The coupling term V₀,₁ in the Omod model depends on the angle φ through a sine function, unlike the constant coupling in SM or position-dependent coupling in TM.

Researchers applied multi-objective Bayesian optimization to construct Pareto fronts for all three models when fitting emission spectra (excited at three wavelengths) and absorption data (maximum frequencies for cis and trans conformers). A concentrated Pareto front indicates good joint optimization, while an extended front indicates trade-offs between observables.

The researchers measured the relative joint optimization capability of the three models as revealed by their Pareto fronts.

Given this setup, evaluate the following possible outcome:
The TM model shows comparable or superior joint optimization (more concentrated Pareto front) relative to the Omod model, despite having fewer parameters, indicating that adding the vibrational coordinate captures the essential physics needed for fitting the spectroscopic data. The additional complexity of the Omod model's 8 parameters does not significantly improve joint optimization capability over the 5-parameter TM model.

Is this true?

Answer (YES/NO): YES